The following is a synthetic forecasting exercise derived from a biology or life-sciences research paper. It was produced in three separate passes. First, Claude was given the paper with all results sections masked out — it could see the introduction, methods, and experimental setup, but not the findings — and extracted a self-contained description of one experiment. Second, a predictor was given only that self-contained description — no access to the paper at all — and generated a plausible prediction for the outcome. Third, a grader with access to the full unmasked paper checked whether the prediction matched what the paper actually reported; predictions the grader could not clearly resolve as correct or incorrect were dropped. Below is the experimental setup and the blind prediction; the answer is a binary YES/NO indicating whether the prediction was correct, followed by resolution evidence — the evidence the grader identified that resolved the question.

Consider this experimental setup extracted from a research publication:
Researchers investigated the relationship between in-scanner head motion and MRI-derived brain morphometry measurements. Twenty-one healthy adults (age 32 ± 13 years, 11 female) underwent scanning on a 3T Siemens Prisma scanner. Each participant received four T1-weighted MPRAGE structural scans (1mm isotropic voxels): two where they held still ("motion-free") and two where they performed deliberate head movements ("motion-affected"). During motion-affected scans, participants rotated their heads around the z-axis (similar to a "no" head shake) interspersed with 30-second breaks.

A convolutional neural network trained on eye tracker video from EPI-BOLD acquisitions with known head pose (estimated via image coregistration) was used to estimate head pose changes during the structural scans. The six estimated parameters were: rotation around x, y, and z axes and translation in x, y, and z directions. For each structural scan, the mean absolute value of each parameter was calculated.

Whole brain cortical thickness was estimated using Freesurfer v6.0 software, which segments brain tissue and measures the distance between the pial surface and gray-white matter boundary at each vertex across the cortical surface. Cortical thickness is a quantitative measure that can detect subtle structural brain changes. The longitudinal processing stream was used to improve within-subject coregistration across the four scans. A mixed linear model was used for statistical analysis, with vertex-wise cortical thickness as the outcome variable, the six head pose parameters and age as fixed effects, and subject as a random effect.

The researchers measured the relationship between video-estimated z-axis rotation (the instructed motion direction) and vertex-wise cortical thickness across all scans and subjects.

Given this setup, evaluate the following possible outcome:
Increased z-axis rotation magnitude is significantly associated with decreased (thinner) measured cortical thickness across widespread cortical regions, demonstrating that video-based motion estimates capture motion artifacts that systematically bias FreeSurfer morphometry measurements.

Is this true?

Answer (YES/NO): YES